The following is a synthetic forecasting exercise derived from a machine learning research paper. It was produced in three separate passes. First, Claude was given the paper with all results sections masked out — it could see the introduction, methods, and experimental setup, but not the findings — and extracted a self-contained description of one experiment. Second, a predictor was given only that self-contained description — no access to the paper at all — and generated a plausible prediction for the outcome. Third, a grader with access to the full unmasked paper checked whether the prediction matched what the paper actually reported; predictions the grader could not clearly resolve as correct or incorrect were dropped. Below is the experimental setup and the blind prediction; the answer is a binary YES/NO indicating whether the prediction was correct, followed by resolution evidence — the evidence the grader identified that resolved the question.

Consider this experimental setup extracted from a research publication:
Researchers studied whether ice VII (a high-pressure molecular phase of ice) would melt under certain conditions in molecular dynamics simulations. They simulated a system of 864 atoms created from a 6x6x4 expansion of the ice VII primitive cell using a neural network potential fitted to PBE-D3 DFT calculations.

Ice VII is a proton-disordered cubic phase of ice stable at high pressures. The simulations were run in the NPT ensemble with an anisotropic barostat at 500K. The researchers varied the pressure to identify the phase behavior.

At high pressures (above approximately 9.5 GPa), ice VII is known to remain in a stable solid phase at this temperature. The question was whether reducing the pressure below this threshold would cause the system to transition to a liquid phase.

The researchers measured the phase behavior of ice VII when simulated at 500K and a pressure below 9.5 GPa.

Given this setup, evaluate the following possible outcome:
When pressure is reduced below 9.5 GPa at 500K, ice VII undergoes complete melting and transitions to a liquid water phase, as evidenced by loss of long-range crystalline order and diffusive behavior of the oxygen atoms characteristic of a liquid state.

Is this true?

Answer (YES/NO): YES